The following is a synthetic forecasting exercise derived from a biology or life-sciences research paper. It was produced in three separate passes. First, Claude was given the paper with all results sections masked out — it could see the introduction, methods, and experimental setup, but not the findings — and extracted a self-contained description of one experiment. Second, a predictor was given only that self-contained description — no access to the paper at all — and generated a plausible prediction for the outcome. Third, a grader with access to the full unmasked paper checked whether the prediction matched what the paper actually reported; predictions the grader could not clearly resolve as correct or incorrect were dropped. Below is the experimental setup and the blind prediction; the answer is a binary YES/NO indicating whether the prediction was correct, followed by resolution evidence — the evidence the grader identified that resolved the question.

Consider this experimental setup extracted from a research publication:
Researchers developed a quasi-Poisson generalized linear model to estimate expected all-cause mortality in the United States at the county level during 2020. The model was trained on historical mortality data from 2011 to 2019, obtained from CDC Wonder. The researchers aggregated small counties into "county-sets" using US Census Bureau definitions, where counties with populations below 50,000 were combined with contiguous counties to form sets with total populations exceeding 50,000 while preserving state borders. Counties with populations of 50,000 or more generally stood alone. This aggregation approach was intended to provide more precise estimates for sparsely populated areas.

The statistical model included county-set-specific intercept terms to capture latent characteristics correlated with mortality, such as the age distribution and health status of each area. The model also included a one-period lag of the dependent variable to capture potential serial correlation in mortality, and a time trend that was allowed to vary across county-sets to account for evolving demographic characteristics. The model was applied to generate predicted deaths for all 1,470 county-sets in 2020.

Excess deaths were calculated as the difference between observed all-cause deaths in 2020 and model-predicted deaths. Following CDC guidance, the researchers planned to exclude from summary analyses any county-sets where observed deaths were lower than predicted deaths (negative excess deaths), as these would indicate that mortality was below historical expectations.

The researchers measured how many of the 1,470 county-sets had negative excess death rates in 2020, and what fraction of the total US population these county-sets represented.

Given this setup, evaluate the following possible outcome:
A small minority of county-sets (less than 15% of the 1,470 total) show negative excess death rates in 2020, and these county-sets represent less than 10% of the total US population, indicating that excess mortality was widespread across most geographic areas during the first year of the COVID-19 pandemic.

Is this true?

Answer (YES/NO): YES